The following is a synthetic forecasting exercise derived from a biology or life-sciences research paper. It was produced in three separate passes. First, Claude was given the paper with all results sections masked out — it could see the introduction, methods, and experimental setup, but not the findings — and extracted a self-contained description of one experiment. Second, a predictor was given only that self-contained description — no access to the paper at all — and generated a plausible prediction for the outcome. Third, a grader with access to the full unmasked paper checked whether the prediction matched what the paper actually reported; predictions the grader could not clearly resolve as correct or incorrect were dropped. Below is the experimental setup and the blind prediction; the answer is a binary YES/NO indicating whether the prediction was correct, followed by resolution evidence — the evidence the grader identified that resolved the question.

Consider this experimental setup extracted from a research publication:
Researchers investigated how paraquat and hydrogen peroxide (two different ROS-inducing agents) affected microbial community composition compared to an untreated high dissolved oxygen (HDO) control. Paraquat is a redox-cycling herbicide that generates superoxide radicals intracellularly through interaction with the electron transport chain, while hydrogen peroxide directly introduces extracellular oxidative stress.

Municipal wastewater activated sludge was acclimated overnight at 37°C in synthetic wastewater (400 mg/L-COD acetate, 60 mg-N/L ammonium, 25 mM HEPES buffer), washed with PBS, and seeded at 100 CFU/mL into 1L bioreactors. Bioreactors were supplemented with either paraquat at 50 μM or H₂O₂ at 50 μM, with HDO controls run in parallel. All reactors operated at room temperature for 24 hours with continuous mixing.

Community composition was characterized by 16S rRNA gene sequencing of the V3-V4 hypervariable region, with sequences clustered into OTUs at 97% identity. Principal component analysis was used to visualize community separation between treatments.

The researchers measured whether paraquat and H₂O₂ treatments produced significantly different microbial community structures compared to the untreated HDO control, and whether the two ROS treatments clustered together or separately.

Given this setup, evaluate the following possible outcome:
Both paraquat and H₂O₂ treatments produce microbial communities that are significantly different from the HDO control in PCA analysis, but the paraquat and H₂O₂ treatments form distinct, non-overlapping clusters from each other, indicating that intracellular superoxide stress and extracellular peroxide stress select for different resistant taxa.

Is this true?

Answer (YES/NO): NO